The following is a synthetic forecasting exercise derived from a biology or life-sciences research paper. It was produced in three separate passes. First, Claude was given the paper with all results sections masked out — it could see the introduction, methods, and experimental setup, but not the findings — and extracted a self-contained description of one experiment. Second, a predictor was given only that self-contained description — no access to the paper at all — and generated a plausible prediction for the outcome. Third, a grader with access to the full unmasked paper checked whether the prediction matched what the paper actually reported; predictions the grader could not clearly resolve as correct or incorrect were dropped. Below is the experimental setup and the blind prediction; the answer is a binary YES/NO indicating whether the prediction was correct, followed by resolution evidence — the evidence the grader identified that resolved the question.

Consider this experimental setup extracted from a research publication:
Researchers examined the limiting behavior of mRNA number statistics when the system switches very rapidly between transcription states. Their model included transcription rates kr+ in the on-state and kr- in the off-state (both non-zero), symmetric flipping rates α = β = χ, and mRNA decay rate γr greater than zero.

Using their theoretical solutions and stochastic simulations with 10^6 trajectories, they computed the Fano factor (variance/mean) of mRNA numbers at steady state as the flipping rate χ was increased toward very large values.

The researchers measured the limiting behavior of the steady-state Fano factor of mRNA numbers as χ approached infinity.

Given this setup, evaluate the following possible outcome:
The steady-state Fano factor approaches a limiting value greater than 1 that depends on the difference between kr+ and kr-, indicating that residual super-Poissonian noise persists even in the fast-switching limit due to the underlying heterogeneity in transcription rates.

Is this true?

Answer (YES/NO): NO